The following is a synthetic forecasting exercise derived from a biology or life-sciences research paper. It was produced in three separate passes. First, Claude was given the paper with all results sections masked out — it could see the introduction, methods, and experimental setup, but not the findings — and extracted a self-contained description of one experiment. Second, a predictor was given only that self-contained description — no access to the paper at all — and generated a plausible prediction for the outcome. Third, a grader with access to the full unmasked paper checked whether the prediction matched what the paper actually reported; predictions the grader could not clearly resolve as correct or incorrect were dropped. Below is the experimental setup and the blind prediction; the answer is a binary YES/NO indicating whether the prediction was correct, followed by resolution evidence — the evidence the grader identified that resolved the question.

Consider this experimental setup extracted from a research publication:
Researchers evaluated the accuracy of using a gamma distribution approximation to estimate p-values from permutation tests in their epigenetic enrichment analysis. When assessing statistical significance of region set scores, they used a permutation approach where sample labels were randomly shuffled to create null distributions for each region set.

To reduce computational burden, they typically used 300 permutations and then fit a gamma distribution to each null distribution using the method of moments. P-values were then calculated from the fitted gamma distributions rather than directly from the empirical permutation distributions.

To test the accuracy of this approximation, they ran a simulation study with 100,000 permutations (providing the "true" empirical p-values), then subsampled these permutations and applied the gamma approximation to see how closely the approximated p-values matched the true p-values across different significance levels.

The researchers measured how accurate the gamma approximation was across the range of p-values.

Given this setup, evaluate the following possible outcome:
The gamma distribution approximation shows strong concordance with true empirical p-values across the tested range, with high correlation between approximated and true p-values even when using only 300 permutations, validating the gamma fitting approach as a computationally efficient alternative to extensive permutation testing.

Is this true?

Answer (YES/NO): NO